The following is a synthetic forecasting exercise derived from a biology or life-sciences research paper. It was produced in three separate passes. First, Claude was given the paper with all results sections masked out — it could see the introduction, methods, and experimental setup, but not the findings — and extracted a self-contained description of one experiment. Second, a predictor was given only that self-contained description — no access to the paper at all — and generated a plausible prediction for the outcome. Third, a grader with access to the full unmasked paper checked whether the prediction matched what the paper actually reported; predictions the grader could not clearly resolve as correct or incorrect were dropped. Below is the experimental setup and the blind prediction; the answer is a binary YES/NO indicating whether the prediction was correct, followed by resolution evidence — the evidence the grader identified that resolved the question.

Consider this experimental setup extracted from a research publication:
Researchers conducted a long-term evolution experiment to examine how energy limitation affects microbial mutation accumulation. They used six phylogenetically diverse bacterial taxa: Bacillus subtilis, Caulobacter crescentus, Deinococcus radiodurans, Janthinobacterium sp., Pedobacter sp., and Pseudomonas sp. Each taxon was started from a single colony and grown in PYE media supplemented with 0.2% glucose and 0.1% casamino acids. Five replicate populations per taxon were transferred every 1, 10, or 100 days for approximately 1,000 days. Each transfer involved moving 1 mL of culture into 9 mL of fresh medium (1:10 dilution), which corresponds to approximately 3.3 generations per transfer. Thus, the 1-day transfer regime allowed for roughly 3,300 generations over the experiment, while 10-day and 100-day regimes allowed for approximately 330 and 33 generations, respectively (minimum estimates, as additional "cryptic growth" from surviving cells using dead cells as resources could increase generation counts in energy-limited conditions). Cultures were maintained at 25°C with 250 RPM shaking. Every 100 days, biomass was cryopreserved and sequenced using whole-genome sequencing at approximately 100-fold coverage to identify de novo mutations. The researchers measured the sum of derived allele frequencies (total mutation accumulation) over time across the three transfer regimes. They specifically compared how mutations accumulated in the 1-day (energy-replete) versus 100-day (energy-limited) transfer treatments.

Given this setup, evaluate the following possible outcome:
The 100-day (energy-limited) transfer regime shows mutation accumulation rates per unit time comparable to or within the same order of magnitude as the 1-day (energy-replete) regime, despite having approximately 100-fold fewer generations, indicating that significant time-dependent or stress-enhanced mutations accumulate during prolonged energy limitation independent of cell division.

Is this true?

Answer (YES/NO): YES